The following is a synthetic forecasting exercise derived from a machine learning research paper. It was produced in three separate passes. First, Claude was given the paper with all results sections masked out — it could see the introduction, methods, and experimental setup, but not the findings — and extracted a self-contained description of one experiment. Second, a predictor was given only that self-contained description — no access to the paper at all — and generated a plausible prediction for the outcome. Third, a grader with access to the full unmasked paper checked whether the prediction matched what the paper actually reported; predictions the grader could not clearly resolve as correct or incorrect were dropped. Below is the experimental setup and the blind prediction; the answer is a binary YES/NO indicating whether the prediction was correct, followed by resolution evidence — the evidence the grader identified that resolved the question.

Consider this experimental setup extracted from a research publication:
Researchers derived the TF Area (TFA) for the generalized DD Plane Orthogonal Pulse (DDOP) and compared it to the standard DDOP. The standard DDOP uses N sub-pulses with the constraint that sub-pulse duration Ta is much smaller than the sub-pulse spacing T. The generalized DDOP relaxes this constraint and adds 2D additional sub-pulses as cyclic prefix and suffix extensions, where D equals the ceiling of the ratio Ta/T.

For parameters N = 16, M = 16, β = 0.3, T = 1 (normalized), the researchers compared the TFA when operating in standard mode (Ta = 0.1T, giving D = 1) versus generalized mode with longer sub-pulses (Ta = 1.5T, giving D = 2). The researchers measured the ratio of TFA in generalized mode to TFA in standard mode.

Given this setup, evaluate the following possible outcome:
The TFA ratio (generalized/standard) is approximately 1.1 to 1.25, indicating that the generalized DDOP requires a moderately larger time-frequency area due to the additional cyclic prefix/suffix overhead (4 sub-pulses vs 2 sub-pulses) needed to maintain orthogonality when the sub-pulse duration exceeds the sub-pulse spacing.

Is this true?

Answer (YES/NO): YES